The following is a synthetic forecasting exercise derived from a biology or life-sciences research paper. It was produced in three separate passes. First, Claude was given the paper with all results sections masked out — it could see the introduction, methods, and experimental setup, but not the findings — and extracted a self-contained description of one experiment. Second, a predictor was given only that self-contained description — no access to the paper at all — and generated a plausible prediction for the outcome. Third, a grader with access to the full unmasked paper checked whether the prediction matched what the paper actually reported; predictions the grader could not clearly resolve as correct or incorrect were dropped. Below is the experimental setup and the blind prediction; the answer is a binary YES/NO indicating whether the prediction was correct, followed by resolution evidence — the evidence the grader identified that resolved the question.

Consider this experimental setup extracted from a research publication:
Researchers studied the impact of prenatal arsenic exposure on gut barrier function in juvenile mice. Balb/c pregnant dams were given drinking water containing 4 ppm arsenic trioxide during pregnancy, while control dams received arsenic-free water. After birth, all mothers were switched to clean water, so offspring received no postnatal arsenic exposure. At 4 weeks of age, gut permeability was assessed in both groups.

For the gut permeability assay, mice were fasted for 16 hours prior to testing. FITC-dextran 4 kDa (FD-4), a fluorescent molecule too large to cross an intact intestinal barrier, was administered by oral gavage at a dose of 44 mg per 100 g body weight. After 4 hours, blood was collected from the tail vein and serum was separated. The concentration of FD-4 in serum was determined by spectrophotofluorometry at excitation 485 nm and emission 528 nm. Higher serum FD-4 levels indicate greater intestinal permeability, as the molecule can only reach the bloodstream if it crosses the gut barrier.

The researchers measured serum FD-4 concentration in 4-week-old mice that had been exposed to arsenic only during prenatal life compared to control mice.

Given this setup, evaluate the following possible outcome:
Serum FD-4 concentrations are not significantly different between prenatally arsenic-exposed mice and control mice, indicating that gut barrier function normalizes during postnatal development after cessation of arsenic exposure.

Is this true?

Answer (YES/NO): NO